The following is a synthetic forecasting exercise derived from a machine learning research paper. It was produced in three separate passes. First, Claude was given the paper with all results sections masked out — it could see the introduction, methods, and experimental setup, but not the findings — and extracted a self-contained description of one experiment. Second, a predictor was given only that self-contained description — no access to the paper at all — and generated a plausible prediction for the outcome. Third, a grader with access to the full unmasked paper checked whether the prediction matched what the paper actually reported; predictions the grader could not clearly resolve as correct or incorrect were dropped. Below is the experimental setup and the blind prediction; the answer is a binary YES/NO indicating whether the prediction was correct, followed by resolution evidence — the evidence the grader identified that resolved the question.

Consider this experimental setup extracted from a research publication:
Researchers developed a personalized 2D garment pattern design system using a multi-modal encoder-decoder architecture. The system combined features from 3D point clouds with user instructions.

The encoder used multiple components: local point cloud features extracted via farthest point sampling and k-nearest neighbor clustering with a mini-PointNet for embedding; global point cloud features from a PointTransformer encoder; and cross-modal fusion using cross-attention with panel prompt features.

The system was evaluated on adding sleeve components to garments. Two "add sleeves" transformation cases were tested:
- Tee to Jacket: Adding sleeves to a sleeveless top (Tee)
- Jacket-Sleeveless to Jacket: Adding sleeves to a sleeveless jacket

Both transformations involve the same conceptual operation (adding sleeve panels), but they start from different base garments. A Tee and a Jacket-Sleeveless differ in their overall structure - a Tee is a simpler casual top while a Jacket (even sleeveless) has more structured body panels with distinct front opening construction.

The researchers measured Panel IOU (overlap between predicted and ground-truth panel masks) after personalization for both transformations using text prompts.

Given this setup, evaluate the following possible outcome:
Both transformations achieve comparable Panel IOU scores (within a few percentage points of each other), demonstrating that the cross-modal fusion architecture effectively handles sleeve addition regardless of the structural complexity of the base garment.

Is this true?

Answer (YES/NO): NO